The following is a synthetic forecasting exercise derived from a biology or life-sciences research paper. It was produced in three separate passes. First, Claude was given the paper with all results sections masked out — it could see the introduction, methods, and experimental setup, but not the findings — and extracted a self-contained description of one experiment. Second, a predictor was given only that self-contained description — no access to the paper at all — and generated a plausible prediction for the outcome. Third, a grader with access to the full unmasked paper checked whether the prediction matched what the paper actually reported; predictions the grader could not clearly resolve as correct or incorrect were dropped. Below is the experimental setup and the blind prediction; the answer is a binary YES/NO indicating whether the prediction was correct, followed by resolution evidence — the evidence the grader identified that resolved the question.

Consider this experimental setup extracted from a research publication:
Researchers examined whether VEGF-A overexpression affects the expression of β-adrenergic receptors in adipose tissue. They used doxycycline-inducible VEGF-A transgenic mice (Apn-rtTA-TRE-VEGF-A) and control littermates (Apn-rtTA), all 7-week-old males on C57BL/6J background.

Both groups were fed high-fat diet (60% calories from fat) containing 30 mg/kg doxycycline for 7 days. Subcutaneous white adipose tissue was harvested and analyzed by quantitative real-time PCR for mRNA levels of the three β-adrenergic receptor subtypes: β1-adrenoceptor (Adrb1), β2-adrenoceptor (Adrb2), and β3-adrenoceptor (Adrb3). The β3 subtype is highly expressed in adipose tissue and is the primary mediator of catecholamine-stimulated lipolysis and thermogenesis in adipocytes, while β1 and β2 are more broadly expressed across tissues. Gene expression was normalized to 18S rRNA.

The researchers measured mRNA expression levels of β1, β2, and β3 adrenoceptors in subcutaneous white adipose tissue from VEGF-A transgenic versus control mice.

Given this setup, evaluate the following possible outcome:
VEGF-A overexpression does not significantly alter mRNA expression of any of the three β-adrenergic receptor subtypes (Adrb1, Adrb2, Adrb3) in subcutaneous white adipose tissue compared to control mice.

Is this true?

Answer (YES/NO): NO